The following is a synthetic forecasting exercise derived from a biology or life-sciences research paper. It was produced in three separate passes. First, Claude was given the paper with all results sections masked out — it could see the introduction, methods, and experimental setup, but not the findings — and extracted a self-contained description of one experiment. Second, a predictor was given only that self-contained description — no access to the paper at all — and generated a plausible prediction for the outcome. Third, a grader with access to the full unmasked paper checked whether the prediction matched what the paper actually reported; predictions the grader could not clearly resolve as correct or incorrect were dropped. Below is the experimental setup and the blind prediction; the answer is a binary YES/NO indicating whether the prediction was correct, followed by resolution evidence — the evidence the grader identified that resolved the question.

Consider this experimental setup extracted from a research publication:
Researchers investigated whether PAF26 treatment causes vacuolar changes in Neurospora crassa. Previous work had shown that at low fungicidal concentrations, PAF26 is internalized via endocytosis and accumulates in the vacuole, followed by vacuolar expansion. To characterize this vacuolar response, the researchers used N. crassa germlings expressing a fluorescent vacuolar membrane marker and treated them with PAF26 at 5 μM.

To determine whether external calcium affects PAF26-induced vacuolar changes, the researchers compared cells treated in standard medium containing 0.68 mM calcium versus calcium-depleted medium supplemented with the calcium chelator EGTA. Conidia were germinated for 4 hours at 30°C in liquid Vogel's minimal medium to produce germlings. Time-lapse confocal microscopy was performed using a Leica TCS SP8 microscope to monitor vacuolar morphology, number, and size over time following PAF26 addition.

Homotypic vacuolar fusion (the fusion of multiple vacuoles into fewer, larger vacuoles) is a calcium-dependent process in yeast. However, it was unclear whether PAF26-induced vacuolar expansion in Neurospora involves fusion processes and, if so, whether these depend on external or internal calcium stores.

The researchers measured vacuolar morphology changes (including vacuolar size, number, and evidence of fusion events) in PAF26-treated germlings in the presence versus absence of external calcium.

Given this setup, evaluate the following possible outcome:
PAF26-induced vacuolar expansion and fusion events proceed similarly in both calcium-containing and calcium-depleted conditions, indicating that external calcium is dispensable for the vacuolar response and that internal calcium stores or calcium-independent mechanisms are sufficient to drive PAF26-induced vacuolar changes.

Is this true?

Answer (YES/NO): NO